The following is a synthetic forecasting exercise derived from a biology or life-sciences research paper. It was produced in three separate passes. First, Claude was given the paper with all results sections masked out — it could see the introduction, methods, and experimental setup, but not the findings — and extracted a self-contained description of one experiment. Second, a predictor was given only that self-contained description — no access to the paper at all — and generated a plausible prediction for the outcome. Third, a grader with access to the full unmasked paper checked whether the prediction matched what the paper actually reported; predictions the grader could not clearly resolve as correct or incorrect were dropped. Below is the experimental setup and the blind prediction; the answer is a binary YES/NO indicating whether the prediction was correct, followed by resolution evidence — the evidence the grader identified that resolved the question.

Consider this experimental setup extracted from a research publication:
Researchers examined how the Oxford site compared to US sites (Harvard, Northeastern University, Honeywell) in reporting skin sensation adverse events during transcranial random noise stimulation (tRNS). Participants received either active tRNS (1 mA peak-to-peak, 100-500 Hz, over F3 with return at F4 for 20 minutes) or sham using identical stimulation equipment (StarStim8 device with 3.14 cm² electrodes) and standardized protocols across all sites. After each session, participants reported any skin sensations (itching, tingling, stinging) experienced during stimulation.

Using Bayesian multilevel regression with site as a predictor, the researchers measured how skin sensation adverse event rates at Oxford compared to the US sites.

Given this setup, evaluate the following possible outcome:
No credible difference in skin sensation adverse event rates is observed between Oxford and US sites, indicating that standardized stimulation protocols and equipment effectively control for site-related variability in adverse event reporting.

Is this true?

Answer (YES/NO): NO